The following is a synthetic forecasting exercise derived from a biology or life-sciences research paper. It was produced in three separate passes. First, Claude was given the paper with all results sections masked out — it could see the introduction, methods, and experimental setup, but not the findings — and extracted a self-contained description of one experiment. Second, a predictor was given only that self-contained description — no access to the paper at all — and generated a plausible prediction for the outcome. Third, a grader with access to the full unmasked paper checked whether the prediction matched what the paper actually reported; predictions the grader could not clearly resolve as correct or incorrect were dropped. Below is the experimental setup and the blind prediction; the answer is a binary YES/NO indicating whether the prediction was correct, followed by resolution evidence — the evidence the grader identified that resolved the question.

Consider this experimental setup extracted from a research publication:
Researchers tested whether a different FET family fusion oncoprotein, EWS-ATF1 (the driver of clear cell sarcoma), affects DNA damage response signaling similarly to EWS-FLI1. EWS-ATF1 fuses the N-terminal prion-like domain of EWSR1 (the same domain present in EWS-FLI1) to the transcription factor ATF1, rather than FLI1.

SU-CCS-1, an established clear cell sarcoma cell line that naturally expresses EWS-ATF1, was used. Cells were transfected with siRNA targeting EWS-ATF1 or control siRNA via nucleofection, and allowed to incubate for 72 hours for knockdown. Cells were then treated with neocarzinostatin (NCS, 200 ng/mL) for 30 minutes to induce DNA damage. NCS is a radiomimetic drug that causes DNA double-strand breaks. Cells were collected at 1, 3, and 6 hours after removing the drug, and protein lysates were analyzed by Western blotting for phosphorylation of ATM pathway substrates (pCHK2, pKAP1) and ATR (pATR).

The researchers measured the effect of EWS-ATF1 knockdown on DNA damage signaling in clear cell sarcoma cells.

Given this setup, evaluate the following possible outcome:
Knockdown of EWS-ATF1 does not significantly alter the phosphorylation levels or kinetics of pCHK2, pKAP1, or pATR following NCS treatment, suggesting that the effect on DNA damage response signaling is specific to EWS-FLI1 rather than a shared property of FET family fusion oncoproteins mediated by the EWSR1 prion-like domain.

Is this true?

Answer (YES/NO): NO